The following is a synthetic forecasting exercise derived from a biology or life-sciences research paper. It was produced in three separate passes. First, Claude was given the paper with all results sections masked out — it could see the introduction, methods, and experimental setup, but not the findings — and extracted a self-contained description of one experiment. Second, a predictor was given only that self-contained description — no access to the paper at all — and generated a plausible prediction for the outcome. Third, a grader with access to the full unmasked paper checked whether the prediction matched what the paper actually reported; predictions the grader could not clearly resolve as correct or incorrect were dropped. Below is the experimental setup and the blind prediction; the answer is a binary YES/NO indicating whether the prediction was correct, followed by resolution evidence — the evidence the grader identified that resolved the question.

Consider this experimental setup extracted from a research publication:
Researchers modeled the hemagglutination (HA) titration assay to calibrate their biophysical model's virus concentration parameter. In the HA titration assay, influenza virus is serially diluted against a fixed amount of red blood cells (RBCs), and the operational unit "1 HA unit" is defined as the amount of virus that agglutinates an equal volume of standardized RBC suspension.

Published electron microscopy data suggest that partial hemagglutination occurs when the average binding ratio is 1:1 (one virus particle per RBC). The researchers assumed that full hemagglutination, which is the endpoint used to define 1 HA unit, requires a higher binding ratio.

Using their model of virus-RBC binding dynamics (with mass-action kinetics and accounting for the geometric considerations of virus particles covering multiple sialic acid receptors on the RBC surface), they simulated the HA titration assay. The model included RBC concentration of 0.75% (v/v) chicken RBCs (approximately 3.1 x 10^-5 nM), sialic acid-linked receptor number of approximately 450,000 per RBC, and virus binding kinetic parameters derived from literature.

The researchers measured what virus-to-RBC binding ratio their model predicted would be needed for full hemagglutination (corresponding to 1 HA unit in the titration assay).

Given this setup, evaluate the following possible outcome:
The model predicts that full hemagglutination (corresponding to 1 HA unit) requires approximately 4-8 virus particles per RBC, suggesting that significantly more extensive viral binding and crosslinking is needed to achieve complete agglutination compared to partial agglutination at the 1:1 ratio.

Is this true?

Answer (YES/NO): NO